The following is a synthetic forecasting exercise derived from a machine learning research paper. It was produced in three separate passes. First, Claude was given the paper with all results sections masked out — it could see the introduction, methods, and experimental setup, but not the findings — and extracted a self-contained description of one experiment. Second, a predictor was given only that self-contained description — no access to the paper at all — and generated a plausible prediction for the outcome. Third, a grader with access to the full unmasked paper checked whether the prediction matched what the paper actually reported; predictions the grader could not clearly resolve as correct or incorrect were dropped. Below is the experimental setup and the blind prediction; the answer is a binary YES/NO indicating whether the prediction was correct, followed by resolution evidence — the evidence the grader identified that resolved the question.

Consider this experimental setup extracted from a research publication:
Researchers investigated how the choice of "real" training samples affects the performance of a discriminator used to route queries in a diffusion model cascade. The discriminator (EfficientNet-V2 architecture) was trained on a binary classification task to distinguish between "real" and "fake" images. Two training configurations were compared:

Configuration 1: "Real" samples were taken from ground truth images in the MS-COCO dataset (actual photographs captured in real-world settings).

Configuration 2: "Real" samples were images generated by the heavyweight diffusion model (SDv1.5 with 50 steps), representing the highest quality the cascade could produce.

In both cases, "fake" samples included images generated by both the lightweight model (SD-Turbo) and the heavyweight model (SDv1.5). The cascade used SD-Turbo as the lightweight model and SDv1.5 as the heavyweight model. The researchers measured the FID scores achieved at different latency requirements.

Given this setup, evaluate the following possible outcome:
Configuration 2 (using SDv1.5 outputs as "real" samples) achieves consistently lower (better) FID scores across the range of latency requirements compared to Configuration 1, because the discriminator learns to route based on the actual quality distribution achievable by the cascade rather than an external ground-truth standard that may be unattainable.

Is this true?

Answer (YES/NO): NO